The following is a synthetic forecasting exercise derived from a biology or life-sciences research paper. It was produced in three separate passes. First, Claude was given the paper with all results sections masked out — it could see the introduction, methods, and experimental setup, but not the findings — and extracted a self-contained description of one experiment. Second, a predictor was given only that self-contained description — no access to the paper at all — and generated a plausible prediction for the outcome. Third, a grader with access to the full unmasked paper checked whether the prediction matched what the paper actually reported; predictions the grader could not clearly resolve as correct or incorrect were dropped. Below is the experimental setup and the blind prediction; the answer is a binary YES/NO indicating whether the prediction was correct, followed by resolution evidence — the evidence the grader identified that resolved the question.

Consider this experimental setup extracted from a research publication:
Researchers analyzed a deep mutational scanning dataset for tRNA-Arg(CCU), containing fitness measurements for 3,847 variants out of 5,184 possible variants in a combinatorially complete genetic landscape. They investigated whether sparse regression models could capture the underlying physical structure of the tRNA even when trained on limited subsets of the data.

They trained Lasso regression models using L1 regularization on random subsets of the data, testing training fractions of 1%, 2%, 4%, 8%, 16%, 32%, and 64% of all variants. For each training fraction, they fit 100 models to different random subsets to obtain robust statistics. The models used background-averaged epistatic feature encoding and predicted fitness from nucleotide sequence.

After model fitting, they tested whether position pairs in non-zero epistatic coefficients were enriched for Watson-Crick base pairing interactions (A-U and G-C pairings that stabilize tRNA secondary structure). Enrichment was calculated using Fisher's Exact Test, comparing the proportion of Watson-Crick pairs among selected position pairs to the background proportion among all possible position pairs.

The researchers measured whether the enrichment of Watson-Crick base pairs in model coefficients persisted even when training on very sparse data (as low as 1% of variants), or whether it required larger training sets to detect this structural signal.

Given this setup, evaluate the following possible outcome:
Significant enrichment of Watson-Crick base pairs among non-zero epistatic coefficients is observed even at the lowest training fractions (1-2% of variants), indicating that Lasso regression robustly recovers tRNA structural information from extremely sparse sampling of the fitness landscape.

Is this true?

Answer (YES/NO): YES